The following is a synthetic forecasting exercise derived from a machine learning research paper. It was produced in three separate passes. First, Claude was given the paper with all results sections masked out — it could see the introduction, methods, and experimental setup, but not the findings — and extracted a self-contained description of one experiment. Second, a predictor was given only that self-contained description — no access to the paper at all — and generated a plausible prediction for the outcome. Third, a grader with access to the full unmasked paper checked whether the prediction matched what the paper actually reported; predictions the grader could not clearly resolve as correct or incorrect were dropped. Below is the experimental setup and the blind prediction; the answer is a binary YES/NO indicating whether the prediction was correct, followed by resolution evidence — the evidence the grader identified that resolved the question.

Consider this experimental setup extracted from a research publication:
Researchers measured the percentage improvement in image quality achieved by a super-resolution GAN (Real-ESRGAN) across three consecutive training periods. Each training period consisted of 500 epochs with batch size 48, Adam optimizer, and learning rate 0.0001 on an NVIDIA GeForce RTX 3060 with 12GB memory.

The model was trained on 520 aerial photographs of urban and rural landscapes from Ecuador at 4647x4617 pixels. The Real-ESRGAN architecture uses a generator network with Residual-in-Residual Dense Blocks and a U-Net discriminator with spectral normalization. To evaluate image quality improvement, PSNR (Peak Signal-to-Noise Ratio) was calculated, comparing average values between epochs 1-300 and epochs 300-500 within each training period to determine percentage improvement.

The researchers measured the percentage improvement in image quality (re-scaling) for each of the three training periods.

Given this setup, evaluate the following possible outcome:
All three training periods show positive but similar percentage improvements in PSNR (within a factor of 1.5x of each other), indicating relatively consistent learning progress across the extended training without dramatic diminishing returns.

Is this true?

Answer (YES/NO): NO